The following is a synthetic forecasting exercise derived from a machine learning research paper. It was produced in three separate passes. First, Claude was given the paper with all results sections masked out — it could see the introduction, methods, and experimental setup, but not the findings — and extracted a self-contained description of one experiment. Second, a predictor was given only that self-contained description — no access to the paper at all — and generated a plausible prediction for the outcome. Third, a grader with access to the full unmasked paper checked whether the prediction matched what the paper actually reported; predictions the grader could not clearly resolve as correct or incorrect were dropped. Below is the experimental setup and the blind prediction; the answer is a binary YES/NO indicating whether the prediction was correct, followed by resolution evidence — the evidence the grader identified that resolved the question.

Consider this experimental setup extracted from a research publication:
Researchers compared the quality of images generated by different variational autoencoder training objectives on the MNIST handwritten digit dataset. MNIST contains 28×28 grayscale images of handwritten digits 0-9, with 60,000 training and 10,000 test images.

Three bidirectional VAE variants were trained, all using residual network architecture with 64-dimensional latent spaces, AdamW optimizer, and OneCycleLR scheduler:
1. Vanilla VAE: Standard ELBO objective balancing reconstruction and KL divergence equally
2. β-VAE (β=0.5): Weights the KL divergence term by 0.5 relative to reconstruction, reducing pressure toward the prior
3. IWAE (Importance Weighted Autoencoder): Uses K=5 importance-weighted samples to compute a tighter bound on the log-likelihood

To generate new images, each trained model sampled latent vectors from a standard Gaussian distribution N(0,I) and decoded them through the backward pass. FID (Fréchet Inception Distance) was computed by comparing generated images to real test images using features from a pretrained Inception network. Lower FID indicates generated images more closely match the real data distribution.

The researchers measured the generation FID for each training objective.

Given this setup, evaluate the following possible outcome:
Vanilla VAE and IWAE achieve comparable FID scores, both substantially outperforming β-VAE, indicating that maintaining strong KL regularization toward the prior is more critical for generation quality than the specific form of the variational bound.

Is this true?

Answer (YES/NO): NO